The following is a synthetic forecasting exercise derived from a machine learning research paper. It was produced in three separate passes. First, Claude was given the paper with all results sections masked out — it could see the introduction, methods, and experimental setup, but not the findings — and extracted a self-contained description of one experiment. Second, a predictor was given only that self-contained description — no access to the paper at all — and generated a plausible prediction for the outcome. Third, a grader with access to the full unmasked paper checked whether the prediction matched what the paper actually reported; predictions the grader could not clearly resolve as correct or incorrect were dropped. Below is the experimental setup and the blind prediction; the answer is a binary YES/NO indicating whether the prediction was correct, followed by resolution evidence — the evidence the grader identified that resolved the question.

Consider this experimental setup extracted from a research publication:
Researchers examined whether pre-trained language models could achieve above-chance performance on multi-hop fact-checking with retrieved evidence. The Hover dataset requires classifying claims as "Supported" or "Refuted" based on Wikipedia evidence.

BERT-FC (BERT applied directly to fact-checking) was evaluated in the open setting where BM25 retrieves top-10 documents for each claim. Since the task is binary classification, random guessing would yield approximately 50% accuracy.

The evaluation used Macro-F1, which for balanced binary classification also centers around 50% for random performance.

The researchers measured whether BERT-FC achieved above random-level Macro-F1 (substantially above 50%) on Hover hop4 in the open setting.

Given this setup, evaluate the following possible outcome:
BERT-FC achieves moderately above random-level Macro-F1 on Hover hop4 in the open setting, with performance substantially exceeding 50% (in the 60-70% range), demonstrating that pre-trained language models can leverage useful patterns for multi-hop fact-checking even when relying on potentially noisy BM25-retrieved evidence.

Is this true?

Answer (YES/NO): NO